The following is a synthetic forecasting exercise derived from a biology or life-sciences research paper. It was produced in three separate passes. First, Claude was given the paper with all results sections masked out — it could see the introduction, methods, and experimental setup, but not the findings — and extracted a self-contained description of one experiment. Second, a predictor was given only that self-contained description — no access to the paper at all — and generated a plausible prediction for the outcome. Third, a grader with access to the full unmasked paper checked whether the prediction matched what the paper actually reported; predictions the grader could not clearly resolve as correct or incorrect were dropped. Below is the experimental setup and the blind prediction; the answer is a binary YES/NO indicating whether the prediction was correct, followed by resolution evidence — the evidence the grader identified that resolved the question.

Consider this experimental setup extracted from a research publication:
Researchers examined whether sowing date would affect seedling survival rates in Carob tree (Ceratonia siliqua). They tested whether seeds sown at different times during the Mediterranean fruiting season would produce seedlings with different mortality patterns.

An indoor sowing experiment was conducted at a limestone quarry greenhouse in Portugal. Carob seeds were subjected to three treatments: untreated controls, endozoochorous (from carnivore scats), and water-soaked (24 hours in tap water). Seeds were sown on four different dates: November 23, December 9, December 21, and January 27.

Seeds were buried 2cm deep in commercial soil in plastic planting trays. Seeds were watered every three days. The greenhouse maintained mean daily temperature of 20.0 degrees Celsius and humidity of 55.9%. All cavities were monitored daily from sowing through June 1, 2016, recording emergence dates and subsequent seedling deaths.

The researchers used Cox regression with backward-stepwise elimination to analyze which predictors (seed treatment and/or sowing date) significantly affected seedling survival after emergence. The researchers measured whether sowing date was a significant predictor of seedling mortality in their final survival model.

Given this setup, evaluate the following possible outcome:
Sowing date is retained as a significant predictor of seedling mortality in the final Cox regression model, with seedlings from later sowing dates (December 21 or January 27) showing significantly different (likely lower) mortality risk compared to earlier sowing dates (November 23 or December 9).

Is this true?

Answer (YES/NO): NO